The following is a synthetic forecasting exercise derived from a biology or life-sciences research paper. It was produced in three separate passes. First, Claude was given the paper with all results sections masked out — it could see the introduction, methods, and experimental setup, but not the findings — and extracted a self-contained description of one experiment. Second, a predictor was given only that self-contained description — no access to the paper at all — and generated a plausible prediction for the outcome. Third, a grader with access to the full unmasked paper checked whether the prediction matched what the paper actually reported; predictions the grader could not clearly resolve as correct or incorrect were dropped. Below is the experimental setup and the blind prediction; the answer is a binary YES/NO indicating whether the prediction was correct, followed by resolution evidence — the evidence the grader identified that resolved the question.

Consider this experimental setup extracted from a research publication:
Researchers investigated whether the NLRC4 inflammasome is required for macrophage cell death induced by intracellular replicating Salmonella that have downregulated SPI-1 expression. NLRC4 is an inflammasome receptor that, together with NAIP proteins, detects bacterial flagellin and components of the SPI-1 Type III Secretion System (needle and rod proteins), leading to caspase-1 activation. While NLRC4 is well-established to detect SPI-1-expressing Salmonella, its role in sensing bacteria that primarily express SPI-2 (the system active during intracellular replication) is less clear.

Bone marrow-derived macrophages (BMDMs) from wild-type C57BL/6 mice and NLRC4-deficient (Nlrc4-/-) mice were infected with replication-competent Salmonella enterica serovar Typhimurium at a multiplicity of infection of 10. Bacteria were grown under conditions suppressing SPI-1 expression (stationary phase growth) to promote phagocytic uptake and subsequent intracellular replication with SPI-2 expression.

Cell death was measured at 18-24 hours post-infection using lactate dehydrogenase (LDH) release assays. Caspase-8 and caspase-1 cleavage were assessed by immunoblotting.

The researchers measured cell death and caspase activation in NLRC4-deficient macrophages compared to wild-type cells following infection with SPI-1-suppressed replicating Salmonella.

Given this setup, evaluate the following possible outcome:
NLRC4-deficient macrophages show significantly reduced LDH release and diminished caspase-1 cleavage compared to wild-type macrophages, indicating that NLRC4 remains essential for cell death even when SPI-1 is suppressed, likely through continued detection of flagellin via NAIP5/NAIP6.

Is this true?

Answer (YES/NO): NO